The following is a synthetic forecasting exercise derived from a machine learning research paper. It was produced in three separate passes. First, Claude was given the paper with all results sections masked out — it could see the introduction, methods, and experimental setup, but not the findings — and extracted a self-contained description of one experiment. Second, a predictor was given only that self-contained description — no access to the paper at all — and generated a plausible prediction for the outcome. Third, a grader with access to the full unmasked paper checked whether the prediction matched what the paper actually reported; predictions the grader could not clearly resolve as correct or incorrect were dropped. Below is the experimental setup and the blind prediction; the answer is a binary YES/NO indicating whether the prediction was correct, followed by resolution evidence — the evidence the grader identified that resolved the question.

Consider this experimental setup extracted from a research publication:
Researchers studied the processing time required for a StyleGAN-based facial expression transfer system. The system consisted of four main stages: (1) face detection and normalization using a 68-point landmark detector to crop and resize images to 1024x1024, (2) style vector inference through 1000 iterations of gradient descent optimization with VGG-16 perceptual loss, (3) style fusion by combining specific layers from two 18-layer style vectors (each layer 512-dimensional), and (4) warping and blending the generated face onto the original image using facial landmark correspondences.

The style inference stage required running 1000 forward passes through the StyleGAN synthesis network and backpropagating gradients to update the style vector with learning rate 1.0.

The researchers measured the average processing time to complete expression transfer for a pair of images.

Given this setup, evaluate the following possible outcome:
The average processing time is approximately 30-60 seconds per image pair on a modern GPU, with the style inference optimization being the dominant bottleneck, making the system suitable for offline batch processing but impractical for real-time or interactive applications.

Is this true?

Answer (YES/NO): NO